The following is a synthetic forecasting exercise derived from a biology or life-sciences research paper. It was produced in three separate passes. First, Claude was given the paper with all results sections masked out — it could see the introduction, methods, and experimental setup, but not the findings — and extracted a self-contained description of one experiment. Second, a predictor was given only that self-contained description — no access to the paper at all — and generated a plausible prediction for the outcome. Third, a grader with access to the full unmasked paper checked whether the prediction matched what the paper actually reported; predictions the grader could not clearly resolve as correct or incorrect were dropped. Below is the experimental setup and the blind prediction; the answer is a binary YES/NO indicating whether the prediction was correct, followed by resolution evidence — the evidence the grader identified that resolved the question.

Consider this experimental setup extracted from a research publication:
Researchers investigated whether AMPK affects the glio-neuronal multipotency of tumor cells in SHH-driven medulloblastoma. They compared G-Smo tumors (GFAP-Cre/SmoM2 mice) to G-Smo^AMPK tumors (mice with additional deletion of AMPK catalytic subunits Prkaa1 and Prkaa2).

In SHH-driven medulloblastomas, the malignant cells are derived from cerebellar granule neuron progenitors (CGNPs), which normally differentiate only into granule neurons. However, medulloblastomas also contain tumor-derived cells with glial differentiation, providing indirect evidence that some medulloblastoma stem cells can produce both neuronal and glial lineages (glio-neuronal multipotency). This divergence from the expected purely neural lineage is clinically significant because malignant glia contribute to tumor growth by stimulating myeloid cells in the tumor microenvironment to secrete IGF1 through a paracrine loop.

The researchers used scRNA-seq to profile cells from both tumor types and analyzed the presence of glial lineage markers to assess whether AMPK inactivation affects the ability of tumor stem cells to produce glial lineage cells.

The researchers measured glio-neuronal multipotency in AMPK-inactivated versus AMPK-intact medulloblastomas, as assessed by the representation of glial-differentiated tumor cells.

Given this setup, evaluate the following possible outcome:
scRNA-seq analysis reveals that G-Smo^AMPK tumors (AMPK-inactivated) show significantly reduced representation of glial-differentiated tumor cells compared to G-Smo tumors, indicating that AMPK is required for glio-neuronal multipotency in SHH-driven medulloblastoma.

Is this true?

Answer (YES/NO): YES